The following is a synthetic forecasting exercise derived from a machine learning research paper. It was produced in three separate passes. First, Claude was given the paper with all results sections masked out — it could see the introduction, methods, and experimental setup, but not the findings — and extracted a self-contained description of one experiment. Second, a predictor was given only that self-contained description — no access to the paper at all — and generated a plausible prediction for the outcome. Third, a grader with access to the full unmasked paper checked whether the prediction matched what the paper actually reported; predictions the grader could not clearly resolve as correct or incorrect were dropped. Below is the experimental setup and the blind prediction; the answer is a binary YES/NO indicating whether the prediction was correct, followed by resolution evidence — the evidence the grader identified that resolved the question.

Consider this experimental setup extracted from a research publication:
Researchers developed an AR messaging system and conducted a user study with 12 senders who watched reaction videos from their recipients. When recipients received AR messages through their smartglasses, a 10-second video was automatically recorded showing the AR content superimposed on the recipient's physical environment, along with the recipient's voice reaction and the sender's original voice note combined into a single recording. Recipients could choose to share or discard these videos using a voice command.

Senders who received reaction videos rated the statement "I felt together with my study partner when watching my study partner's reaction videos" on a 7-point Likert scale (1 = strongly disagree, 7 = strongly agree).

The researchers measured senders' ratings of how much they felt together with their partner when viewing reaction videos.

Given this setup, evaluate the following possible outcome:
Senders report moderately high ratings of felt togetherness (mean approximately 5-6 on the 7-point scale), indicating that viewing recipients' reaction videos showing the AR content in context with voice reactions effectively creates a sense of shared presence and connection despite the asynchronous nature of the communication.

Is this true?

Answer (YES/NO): YES